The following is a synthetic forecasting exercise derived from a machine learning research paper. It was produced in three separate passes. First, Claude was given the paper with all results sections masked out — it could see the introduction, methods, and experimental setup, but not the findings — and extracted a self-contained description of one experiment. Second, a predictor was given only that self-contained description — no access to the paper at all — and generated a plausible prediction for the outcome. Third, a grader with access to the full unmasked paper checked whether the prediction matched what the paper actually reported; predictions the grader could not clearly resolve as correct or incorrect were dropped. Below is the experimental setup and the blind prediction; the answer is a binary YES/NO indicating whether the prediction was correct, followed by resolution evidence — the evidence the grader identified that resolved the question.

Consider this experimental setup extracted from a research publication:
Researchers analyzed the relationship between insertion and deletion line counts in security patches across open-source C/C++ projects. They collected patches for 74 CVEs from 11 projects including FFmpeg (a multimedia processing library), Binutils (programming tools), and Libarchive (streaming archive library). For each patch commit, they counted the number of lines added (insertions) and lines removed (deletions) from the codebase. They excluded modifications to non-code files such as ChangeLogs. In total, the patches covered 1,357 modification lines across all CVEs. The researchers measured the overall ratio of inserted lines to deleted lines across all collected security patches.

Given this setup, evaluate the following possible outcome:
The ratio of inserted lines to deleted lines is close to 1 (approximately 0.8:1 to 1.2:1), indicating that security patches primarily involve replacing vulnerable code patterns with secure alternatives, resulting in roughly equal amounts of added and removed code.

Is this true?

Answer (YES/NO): NO